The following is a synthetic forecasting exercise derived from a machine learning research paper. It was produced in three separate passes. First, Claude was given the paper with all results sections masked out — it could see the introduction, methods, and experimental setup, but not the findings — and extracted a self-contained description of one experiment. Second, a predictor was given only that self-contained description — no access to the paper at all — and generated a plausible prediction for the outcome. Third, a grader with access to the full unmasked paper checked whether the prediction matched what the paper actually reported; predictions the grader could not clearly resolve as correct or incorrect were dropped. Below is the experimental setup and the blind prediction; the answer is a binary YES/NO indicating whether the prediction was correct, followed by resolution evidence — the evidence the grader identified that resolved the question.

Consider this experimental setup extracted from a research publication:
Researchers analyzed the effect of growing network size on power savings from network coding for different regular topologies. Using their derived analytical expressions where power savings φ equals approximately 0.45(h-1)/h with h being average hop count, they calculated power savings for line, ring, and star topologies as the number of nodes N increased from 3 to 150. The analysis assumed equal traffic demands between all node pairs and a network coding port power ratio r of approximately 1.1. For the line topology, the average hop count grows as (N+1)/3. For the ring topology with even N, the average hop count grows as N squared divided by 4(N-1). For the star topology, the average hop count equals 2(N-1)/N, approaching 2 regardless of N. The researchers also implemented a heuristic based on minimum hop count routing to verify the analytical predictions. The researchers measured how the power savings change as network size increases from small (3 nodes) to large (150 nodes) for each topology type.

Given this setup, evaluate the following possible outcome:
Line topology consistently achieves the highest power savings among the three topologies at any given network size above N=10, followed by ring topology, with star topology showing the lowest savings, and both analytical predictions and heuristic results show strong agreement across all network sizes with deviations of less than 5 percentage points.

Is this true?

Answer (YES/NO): YES